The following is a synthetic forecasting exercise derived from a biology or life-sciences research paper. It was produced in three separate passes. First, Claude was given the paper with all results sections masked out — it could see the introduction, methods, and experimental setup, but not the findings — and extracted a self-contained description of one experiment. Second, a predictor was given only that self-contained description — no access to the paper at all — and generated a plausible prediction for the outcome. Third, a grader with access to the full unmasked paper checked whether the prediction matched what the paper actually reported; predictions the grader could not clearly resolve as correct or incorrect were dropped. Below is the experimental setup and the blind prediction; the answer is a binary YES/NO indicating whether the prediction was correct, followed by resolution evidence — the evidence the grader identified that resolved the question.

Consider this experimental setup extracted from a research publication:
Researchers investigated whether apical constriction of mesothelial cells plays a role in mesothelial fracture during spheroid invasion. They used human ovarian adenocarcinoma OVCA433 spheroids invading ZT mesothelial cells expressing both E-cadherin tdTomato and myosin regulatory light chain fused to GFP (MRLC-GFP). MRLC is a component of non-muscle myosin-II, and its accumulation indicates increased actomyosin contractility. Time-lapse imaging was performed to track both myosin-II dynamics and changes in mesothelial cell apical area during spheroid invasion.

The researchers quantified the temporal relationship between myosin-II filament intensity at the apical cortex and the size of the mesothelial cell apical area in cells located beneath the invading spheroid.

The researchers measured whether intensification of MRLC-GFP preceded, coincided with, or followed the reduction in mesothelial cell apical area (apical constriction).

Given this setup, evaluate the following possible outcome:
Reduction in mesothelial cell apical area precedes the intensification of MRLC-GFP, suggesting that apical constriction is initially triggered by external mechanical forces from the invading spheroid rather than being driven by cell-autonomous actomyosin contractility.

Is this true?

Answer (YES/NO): NO